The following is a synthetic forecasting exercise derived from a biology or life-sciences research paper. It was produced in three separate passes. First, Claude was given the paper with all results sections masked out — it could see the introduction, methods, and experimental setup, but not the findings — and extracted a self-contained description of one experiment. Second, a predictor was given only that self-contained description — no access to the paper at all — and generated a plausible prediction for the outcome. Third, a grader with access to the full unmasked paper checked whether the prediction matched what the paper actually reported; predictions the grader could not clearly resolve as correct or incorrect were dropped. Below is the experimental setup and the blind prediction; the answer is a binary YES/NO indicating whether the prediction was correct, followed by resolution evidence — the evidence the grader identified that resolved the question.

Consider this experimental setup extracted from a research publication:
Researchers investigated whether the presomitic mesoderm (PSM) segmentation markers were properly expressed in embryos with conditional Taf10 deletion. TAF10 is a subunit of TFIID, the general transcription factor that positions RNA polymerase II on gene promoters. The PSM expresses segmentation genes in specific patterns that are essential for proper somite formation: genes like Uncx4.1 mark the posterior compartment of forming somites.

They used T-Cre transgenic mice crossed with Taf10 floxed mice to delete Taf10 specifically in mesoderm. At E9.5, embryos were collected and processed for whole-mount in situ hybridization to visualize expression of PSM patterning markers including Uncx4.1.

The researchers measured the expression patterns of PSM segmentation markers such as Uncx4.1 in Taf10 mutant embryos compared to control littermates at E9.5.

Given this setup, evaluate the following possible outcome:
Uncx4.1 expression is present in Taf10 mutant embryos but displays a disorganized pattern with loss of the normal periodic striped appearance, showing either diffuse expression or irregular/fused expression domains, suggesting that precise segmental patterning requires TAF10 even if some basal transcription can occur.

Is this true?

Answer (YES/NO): NO